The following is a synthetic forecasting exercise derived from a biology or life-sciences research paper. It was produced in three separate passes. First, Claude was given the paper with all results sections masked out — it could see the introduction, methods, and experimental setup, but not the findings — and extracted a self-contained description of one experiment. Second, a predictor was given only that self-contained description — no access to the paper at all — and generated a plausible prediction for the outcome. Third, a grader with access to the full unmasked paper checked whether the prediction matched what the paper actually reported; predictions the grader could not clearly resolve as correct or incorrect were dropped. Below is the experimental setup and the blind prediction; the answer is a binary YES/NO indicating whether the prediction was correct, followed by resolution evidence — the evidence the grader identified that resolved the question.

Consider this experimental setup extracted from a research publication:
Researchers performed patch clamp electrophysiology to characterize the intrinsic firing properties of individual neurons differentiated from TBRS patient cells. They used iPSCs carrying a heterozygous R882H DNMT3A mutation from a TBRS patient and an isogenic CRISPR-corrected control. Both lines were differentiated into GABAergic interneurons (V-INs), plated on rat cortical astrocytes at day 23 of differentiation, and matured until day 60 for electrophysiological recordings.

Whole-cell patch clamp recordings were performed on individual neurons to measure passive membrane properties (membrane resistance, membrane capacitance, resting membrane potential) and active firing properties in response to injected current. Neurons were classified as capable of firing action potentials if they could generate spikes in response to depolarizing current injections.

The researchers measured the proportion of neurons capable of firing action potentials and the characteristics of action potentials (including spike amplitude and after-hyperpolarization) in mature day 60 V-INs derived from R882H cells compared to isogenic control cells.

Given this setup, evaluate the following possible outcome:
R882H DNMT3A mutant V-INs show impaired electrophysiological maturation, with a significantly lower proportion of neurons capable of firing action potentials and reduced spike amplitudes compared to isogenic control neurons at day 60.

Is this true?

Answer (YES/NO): NO